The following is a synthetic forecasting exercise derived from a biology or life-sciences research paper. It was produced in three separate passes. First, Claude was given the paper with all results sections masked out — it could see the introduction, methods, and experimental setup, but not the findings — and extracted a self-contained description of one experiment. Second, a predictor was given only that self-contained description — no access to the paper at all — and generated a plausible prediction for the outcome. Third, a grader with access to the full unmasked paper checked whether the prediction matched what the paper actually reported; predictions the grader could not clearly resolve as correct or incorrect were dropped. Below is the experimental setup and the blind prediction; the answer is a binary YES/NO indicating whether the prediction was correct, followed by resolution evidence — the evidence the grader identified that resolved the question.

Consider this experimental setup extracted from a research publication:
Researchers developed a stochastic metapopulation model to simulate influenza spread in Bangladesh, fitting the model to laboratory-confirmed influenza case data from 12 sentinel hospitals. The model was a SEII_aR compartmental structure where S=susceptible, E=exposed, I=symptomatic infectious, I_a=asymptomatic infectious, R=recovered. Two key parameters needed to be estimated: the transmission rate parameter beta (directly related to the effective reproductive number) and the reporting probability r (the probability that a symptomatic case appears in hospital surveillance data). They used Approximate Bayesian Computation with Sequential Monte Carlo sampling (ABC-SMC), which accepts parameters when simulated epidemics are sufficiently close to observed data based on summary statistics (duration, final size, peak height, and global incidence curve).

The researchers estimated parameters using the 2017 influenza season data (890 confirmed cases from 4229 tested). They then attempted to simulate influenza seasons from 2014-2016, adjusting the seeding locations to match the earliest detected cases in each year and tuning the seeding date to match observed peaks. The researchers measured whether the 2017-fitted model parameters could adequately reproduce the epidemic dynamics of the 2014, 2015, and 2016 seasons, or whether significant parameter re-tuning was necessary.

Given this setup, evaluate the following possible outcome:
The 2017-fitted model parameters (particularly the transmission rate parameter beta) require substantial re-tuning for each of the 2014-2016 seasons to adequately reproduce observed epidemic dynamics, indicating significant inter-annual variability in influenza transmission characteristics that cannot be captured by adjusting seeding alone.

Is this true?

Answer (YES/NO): NO